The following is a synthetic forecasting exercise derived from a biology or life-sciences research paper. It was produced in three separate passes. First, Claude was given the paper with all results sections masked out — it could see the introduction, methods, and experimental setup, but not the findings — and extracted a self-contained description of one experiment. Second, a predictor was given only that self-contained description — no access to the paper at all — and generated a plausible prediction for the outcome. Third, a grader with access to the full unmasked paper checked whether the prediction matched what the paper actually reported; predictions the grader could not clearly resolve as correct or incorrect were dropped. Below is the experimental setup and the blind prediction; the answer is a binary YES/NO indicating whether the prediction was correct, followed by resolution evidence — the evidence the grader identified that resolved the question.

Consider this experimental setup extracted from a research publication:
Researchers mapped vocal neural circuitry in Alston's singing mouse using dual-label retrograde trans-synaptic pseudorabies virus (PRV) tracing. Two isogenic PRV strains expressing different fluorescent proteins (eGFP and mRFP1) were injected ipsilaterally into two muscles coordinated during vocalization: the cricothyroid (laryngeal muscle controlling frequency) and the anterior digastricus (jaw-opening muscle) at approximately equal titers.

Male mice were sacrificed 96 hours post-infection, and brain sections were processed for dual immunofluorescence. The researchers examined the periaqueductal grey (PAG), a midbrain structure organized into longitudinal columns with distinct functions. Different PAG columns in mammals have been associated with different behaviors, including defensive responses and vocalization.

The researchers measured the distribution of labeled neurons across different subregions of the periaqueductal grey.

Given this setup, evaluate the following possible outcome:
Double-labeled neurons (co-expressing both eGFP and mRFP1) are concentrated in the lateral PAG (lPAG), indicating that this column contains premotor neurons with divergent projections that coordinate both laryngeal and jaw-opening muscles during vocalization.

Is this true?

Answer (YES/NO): NO